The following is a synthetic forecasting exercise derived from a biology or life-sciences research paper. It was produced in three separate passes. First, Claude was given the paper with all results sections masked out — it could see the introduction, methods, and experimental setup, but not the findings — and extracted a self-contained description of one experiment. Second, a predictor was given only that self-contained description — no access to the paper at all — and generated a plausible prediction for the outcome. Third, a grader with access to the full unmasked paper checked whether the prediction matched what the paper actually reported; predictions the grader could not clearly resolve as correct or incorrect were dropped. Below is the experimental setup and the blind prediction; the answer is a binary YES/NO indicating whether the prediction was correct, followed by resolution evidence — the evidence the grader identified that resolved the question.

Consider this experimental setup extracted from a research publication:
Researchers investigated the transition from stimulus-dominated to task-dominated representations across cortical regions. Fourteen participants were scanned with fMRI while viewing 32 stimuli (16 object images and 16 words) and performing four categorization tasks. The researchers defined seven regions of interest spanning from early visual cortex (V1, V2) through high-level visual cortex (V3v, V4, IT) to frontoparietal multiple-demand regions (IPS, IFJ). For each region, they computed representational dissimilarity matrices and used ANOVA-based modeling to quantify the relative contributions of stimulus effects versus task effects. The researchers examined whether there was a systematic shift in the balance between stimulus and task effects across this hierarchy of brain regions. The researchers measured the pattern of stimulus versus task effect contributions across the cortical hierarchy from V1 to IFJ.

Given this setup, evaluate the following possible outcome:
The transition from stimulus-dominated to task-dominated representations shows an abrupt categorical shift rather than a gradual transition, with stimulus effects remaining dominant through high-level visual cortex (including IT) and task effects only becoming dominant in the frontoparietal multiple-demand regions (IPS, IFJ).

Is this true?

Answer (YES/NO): NO